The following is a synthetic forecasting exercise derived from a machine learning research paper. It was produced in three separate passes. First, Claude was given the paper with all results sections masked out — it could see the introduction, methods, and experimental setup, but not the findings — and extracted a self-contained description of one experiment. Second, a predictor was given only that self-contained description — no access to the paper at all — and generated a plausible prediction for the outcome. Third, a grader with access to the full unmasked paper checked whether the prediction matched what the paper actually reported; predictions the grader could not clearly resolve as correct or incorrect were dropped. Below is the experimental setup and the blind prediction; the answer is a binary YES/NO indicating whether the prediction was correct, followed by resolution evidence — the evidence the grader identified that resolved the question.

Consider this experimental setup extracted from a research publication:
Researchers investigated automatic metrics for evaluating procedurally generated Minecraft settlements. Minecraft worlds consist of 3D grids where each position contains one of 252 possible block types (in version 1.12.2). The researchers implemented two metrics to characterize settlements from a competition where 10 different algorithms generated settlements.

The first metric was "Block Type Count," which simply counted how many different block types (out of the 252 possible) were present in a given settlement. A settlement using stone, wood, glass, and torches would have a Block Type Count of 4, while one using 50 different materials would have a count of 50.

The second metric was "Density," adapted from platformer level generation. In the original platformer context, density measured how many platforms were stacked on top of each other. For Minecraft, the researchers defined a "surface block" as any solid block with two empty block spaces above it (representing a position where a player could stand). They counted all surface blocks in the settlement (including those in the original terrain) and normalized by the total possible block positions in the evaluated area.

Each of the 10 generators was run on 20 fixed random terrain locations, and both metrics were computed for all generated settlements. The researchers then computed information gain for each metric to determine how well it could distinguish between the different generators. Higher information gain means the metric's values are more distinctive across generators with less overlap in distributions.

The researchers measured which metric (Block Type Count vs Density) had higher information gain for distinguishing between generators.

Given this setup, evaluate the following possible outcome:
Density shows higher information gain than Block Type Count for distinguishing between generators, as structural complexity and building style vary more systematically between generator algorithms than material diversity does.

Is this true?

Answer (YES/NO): NO